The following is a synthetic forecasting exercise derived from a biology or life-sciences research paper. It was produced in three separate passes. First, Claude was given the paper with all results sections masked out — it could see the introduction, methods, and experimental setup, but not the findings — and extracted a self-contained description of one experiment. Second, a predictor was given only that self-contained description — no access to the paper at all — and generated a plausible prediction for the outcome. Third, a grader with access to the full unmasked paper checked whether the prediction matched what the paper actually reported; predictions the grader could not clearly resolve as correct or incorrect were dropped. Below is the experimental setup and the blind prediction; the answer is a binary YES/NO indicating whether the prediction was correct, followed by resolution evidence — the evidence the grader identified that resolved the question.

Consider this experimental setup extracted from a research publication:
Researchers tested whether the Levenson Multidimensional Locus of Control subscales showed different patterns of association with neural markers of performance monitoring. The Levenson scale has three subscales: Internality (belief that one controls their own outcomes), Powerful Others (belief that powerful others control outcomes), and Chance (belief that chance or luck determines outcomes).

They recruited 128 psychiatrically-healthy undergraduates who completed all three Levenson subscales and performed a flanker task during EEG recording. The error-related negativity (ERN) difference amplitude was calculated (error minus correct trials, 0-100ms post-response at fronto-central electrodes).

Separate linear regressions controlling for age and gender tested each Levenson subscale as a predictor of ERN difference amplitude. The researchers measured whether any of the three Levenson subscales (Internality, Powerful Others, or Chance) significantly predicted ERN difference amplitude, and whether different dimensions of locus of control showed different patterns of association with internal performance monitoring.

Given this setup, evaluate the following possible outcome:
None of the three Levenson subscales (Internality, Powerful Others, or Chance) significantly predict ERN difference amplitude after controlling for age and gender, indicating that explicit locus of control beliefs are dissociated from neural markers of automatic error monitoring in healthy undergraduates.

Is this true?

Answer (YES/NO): YES